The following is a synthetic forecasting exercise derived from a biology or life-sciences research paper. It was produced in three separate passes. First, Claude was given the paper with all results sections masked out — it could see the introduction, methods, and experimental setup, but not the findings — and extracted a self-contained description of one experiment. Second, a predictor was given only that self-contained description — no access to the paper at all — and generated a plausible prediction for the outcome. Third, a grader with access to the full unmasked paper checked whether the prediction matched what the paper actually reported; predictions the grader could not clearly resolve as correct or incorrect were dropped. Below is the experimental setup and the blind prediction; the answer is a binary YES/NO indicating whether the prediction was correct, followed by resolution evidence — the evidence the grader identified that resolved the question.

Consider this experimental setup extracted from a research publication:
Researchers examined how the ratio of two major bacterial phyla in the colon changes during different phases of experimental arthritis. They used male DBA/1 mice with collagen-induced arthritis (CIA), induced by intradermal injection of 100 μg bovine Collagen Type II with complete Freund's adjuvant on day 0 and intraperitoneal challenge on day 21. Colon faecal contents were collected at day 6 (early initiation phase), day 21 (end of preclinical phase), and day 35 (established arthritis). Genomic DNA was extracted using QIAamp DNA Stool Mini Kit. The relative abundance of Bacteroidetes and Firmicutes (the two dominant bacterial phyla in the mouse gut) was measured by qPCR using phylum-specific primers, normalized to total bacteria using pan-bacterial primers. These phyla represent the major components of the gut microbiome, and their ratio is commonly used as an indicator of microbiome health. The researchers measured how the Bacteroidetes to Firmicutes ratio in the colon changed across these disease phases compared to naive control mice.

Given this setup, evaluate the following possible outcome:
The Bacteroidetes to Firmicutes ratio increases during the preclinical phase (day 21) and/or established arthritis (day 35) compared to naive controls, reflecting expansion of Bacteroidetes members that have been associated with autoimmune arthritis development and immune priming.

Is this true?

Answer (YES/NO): YES